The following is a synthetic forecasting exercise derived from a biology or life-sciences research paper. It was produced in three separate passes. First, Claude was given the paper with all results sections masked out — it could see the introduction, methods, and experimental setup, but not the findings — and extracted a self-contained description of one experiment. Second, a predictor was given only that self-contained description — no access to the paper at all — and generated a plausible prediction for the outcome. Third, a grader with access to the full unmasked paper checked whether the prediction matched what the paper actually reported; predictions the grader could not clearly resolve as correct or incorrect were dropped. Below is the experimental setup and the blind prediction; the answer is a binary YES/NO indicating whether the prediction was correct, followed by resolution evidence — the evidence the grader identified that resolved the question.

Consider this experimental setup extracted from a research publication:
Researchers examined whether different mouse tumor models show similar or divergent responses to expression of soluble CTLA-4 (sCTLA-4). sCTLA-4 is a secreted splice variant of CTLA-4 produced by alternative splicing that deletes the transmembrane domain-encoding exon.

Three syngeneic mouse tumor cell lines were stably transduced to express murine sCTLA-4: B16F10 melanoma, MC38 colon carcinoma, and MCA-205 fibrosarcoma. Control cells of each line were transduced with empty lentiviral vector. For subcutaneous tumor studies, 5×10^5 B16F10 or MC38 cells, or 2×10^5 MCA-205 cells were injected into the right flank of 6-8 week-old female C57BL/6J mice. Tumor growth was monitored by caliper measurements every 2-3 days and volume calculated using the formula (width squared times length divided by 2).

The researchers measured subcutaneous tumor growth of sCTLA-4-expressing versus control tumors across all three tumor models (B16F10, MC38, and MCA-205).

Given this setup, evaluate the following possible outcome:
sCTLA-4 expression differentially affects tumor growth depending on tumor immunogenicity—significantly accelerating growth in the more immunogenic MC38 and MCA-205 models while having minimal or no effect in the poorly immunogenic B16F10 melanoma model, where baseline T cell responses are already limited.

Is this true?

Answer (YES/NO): NO